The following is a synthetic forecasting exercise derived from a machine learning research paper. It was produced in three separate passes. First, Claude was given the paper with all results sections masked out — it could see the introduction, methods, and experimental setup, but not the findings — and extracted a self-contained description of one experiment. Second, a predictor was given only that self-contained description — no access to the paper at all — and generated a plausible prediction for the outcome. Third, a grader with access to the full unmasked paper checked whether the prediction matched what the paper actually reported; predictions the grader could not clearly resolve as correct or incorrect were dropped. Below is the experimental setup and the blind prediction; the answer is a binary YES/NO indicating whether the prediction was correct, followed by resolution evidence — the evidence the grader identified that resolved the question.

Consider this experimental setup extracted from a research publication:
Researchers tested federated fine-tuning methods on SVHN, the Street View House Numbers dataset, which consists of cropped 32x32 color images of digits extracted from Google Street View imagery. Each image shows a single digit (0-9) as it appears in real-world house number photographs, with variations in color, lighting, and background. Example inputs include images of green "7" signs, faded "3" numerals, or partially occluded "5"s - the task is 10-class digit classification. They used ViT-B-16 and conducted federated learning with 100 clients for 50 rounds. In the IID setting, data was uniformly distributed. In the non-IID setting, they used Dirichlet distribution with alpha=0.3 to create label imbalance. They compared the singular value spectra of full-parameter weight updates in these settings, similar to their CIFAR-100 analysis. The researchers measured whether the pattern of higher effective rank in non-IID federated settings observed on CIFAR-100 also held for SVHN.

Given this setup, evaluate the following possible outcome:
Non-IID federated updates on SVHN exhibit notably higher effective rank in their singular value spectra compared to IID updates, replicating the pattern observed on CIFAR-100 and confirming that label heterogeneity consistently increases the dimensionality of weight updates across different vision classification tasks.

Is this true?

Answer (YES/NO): YES